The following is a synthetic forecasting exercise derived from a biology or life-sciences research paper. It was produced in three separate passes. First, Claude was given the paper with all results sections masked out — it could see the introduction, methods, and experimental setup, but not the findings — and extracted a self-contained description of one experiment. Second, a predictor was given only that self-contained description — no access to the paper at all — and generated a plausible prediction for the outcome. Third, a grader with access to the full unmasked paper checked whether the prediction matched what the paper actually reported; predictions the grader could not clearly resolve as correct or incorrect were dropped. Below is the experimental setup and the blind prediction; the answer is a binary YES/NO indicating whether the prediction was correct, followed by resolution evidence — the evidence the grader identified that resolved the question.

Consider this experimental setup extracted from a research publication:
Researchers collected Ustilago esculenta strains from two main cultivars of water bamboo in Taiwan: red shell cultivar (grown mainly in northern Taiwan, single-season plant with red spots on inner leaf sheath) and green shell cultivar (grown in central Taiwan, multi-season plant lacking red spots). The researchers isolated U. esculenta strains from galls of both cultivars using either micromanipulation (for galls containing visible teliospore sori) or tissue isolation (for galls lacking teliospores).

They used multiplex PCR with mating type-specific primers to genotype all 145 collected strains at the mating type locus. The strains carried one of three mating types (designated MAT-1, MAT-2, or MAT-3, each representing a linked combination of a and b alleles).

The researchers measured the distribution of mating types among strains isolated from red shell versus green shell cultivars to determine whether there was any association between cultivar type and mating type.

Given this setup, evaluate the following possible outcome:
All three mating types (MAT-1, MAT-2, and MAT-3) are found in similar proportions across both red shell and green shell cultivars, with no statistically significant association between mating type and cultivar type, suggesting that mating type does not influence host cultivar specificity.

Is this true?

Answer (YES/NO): YES